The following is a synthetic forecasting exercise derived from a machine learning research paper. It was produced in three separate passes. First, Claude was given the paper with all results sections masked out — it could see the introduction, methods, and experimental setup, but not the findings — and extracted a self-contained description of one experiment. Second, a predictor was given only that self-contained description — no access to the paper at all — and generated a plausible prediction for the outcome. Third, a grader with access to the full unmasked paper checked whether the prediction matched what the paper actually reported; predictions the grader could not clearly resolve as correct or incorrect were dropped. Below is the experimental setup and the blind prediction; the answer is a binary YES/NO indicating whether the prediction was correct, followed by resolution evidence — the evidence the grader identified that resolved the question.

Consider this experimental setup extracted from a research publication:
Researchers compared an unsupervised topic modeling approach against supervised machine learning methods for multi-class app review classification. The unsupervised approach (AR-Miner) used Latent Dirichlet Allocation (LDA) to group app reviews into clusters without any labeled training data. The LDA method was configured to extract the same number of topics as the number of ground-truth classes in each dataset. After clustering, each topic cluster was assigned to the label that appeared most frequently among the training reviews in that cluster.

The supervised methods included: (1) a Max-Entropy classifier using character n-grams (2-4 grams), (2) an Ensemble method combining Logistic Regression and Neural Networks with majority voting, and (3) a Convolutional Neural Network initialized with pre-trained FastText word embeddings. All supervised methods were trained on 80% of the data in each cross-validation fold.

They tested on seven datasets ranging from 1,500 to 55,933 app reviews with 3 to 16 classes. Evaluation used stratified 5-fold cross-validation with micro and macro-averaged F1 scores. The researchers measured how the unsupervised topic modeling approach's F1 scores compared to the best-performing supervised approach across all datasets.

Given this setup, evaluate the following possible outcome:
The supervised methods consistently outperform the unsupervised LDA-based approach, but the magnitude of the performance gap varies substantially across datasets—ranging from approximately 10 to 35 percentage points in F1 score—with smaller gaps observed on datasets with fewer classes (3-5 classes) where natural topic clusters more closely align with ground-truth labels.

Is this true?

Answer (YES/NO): NO